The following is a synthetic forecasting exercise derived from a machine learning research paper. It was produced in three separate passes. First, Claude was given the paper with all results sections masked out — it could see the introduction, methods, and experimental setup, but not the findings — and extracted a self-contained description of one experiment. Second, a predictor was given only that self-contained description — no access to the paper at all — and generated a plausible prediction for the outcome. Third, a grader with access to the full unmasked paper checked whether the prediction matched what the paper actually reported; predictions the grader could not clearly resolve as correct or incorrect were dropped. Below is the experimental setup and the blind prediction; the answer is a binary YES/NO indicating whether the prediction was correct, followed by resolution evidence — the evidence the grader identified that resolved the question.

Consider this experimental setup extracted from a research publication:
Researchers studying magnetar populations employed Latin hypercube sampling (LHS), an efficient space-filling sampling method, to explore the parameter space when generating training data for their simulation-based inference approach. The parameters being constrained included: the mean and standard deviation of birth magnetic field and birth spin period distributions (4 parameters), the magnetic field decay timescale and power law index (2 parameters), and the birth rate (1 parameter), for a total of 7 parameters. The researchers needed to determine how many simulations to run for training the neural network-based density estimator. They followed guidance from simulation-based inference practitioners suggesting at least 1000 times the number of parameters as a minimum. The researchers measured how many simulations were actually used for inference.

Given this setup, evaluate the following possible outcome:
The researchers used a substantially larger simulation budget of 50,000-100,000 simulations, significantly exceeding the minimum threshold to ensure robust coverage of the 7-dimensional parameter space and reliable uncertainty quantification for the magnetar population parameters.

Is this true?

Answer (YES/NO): NO